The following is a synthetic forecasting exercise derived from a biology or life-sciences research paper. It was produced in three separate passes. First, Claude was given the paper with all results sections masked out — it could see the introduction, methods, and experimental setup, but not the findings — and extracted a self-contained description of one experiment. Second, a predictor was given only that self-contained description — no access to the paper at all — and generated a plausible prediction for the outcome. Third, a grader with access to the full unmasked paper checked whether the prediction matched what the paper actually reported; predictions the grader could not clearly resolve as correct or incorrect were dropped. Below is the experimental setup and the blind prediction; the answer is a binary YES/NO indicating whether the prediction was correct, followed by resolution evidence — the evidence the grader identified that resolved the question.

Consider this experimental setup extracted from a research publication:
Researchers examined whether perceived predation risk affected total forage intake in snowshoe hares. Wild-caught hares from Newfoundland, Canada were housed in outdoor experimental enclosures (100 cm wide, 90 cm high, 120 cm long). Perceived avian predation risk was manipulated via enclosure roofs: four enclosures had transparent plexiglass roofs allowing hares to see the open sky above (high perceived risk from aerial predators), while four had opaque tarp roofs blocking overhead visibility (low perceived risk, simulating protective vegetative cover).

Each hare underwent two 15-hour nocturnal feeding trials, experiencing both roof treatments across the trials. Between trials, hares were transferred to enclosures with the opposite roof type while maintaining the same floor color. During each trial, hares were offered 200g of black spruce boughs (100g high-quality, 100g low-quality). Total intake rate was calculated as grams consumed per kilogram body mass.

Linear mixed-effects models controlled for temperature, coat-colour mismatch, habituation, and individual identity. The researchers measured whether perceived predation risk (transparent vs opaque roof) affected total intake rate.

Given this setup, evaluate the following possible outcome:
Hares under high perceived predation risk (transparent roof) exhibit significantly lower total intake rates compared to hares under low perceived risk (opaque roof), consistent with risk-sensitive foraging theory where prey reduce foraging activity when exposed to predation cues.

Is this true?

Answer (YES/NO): NO